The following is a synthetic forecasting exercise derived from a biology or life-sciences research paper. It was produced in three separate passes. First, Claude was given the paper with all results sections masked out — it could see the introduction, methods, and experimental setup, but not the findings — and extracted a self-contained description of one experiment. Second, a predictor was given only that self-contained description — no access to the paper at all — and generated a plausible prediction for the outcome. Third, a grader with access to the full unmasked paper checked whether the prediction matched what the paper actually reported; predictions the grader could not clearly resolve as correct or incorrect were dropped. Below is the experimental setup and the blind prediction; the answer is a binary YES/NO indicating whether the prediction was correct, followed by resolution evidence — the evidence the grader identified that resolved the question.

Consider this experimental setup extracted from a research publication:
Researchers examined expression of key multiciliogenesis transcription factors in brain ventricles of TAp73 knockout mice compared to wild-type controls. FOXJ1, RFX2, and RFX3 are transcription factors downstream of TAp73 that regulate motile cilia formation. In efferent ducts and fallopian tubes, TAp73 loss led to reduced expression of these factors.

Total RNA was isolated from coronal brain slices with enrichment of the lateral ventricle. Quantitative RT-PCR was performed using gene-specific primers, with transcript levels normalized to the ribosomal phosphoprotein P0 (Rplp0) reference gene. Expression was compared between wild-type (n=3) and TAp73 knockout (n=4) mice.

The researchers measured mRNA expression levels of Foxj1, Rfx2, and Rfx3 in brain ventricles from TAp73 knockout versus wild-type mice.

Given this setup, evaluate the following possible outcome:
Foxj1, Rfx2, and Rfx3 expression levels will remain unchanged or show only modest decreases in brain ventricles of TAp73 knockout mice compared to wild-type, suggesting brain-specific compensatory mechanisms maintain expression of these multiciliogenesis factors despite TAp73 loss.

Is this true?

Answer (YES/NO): NO